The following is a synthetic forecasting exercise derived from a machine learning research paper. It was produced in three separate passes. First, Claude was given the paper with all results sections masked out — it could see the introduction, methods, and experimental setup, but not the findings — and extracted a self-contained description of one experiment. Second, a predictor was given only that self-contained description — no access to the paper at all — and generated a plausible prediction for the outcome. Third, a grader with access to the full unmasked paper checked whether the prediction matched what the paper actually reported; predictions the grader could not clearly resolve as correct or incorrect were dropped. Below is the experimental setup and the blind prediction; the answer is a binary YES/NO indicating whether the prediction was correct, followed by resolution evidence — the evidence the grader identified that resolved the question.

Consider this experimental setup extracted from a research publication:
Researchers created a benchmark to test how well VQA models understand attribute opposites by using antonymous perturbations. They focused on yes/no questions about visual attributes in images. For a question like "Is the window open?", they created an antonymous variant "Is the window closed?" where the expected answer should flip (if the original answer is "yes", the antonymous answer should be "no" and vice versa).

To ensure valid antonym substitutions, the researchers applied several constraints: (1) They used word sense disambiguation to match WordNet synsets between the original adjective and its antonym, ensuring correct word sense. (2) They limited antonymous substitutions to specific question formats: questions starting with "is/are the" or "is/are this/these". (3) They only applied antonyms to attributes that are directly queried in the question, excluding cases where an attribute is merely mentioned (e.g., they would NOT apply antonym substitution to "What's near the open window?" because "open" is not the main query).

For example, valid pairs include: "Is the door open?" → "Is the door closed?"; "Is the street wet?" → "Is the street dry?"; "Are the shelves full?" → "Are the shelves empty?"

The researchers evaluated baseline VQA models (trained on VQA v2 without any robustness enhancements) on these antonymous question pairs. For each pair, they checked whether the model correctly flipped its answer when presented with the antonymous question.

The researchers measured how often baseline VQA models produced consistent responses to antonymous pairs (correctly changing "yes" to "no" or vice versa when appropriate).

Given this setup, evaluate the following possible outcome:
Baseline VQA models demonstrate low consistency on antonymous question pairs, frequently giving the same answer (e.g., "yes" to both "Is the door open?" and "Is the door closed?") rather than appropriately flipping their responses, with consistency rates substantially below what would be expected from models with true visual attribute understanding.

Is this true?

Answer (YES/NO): NO